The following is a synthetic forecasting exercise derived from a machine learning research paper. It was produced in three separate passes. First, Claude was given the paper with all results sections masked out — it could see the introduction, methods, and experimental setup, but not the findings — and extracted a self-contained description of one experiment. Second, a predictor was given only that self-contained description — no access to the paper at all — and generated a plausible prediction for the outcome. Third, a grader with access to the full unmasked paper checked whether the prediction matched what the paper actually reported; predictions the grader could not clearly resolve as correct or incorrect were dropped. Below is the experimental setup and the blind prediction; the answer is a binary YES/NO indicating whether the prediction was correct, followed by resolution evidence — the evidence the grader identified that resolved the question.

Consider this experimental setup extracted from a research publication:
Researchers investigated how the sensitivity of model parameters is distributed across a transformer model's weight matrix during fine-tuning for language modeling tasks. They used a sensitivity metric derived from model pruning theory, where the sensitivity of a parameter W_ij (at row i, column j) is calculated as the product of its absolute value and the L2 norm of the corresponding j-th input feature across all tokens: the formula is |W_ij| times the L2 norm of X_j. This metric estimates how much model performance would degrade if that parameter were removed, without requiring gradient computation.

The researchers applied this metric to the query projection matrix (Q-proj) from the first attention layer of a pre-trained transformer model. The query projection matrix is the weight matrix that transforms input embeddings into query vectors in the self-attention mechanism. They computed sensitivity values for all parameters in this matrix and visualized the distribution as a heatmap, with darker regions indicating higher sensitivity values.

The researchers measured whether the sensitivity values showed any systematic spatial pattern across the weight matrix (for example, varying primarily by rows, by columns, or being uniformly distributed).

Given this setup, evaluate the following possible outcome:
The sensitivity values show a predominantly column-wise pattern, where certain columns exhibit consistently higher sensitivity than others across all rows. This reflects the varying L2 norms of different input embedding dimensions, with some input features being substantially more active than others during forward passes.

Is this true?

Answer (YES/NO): YES